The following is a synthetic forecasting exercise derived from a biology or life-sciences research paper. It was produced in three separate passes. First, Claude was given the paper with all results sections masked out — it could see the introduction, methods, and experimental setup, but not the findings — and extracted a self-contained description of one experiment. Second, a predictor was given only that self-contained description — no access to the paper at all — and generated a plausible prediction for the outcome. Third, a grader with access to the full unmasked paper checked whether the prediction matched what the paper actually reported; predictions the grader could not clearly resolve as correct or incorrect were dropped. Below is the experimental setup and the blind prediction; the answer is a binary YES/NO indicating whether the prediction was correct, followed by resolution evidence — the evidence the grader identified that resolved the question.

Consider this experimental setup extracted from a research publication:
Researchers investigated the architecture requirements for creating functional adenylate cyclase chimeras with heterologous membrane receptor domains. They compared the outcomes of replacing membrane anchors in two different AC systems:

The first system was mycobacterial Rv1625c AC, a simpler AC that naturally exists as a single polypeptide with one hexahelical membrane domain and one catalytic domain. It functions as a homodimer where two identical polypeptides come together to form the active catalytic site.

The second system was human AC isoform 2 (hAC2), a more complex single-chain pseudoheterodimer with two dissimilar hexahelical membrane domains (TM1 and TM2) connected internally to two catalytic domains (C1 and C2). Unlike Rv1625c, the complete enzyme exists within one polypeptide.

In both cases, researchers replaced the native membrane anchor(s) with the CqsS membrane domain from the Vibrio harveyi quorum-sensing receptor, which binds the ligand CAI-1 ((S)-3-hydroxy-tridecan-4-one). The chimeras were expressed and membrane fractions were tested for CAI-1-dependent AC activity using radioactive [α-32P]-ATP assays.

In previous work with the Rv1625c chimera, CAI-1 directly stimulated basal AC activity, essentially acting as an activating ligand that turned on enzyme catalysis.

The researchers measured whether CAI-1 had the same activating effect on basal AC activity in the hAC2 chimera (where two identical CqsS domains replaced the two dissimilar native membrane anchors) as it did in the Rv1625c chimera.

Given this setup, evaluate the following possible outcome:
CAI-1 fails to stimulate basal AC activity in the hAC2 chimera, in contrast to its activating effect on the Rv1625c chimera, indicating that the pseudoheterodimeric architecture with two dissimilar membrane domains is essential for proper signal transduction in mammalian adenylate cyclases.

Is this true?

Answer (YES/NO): YES